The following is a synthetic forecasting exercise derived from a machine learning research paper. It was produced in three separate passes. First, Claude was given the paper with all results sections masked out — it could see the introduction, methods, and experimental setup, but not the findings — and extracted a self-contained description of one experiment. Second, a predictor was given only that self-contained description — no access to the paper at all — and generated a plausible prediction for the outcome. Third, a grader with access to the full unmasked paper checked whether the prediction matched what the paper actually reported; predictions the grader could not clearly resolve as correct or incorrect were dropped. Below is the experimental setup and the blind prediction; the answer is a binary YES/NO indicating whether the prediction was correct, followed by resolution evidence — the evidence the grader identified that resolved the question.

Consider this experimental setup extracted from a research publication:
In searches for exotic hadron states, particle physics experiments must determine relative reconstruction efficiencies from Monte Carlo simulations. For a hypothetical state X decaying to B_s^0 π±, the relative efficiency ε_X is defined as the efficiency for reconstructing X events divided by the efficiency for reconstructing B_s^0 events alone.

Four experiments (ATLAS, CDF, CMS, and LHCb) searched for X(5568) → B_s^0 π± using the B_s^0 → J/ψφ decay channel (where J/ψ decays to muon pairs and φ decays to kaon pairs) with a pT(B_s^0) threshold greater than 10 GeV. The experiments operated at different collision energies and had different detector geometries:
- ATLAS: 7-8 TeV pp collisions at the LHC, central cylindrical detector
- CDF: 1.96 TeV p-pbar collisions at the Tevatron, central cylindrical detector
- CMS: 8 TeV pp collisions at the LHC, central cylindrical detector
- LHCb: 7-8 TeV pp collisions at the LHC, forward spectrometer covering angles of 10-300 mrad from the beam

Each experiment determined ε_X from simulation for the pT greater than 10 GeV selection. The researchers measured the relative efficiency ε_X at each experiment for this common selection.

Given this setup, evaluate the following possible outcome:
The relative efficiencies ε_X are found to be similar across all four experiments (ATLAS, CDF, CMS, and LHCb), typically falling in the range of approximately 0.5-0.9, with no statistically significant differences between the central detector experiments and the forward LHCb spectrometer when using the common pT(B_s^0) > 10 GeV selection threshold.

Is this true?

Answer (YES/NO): NO